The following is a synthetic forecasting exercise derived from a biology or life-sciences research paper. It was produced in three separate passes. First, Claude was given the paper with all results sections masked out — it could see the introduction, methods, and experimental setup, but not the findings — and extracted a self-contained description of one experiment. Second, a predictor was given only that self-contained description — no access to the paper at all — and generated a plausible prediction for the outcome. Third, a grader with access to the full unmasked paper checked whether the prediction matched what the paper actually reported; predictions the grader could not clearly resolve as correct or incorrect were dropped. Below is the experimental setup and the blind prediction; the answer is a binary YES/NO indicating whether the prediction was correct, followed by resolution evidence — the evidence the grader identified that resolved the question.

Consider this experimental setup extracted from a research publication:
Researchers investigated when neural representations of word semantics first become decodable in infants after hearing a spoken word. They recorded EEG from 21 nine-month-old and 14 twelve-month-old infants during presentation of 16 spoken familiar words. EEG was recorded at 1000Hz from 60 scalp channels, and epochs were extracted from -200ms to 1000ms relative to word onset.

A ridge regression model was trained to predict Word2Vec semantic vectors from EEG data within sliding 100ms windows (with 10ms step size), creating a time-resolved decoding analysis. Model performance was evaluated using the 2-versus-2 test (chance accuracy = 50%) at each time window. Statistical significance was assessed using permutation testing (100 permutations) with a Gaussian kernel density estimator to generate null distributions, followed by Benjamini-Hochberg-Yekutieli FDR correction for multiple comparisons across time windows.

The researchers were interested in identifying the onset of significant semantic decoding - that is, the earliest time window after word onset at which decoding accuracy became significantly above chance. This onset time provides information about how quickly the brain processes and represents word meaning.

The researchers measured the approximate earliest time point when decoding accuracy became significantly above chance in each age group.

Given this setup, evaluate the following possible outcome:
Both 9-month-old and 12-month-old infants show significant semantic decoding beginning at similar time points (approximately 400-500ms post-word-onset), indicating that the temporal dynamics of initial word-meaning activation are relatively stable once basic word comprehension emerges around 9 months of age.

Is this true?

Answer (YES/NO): NO